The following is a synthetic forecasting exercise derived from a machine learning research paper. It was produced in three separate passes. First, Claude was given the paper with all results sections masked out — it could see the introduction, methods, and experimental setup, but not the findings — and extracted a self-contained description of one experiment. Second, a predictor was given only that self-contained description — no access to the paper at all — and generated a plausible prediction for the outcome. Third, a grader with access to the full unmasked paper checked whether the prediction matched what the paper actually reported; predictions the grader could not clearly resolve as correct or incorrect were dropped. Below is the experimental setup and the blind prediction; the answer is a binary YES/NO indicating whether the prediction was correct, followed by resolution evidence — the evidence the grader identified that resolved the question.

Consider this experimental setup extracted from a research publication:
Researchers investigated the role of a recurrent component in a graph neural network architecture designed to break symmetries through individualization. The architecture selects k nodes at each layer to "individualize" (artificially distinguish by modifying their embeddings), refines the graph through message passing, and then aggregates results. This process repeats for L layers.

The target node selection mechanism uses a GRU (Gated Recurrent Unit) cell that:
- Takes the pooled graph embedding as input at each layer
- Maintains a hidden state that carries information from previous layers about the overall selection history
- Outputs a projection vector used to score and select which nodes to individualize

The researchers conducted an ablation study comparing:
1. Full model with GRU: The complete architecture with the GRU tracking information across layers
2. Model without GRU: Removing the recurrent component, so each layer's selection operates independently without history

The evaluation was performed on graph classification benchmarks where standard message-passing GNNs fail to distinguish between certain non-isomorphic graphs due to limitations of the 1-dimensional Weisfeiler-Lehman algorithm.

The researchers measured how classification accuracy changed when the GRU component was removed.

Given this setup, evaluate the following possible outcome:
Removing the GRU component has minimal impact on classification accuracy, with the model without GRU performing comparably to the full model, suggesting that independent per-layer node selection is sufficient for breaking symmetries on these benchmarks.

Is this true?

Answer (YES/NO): YES